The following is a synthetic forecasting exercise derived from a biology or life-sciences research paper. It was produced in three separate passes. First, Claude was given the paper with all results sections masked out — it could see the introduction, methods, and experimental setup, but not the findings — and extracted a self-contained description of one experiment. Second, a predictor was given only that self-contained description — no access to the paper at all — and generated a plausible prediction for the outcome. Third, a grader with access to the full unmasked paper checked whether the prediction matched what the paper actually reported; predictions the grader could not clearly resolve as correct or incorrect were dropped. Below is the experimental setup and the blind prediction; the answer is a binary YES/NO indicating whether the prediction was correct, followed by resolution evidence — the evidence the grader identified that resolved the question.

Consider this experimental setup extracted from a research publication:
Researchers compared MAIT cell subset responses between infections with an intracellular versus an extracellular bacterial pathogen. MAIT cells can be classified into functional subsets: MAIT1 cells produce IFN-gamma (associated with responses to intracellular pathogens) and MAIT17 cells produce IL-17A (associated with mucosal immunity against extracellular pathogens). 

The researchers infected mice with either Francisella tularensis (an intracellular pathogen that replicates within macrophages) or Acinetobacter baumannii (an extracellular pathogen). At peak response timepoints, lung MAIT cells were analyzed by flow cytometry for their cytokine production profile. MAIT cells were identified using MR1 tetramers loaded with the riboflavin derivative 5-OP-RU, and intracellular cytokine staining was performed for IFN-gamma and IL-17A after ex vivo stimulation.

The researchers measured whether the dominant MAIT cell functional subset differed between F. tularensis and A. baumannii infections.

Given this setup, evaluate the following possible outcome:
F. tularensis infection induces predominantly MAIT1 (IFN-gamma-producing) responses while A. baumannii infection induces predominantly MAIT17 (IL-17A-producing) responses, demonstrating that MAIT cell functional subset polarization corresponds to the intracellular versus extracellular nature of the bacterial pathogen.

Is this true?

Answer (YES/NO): YES